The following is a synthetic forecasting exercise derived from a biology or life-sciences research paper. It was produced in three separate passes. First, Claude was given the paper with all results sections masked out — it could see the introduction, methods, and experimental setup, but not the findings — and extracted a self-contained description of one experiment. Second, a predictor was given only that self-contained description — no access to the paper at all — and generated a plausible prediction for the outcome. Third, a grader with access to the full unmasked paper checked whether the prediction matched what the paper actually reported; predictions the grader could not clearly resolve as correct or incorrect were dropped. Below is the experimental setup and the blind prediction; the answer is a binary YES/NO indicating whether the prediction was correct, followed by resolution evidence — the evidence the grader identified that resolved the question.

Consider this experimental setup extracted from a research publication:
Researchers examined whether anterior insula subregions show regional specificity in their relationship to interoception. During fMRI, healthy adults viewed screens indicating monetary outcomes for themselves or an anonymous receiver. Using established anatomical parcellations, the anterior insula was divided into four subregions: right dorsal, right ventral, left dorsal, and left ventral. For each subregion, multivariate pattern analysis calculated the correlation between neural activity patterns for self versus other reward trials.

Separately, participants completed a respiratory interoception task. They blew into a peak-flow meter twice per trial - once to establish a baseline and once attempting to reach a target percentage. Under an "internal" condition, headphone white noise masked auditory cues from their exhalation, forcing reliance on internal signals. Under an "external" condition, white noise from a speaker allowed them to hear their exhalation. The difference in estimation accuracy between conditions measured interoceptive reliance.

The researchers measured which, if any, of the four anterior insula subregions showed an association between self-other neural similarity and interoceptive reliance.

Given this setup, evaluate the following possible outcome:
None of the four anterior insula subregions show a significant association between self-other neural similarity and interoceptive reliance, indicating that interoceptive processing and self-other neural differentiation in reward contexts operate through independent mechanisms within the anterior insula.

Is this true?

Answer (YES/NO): NO